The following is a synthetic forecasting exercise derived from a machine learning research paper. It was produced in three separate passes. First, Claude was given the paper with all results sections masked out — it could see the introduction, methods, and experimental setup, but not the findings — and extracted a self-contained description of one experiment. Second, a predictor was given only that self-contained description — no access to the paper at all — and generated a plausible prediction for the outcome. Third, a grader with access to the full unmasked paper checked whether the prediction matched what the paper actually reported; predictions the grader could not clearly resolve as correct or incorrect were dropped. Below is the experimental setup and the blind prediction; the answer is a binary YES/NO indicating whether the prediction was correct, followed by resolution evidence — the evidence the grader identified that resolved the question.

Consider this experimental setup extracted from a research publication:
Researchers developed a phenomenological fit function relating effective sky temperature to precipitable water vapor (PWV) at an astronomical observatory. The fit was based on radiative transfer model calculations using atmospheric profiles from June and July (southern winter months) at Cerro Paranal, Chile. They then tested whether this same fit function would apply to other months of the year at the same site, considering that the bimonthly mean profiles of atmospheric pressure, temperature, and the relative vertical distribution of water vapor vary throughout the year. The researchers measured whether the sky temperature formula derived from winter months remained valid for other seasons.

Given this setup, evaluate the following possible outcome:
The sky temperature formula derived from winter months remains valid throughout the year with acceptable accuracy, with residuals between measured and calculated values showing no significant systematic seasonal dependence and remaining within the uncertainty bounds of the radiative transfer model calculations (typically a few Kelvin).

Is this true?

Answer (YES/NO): YES